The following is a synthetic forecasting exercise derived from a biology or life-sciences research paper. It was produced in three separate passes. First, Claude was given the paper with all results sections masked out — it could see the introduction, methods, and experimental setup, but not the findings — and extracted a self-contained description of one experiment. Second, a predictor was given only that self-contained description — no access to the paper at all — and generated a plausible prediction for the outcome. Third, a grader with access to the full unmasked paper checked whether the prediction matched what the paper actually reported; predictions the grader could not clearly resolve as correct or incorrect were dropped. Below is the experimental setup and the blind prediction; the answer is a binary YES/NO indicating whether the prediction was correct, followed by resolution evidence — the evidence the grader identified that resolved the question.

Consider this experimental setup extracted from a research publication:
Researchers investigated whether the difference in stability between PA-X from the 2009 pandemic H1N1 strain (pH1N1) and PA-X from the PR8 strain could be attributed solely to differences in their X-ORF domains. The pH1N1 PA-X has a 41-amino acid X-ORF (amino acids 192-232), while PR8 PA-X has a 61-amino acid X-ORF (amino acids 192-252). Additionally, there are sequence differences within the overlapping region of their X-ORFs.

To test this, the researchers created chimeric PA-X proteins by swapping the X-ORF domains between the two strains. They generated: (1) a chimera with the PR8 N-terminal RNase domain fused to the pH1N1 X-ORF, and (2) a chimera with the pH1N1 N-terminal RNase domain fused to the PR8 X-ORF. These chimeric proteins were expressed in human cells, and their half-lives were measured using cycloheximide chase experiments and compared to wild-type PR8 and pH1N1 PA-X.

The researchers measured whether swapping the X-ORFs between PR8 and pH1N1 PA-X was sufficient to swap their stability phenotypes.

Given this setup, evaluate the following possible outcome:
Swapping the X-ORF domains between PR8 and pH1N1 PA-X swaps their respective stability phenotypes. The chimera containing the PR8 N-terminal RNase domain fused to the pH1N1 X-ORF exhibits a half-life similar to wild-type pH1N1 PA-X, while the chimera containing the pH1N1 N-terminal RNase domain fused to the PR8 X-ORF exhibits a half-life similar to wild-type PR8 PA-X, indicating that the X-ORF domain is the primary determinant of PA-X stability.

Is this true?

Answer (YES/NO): NO